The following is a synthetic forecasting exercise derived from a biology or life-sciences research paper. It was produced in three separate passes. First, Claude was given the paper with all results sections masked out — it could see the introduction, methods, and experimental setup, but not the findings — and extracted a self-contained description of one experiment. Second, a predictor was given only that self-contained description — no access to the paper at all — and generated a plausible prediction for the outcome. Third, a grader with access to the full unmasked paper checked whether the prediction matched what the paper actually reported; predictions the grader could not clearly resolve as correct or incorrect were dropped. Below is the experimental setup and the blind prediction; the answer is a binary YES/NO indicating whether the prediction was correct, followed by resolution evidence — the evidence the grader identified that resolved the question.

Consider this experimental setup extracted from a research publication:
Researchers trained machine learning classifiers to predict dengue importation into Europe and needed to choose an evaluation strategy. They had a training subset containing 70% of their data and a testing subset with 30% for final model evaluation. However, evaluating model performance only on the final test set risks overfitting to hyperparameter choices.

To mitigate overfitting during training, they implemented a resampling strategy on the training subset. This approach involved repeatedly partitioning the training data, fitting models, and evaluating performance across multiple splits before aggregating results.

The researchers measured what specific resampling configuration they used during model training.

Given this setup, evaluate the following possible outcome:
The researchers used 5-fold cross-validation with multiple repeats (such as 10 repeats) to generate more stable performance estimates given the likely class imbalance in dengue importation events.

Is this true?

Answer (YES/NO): NO